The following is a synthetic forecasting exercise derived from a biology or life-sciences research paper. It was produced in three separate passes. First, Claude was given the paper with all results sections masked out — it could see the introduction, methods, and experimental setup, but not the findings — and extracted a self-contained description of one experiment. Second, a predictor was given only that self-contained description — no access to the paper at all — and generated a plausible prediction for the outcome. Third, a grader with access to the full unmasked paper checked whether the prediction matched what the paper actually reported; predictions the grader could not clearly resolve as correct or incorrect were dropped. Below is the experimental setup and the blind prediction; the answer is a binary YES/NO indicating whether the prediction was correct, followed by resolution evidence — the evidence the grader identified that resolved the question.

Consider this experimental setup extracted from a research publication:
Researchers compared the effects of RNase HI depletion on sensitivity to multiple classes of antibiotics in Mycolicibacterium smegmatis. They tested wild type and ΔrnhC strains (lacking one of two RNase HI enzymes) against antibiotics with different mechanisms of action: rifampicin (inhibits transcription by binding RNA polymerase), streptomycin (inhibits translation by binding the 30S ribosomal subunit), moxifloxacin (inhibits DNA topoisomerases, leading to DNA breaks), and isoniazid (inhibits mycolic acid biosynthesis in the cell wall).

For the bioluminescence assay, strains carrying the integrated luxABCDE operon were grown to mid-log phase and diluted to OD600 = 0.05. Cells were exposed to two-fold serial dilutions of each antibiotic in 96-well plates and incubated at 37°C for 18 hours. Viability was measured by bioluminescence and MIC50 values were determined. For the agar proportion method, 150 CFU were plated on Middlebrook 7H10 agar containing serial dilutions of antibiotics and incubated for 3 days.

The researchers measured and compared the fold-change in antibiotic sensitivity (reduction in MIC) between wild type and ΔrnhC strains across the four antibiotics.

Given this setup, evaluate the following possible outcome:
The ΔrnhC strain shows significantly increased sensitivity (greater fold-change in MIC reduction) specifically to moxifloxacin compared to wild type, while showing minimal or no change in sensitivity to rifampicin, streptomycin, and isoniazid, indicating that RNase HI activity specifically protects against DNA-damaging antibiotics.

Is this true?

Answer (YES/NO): NO